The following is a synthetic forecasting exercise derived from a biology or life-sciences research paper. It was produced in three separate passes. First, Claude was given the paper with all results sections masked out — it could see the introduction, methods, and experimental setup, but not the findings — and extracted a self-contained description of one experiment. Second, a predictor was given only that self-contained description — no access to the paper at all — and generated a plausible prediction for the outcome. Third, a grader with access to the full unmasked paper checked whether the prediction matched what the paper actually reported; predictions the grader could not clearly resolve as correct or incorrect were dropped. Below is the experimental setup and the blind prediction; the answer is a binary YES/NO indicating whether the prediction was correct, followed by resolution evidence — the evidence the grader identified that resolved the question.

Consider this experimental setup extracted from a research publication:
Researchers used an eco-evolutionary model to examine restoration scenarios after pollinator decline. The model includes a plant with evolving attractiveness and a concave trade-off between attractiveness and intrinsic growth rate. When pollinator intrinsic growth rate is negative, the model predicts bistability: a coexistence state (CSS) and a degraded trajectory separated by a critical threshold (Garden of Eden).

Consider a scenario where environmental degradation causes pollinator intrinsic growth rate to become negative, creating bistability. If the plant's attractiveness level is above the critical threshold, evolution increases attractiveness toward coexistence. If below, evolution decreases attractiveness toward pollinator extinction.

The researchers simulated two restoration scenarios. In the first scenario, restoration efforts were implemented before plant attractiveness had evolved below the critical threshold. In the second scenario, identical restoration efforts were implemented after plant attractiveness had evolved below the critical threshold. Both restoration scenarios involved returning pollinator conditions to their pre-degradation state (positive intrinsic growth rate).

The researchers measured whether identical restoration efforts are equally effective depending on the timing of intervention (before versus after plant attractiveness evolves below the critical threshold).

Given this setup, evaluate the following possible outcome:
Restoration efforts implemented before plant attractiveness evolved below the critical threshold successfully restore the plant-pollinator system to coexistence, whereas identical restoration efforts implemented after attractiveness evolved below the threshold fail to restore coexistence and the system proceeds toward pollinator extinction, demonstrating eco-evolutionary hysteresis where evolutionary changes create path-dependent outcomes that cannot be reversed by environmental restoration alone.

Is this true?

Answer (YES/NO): YES